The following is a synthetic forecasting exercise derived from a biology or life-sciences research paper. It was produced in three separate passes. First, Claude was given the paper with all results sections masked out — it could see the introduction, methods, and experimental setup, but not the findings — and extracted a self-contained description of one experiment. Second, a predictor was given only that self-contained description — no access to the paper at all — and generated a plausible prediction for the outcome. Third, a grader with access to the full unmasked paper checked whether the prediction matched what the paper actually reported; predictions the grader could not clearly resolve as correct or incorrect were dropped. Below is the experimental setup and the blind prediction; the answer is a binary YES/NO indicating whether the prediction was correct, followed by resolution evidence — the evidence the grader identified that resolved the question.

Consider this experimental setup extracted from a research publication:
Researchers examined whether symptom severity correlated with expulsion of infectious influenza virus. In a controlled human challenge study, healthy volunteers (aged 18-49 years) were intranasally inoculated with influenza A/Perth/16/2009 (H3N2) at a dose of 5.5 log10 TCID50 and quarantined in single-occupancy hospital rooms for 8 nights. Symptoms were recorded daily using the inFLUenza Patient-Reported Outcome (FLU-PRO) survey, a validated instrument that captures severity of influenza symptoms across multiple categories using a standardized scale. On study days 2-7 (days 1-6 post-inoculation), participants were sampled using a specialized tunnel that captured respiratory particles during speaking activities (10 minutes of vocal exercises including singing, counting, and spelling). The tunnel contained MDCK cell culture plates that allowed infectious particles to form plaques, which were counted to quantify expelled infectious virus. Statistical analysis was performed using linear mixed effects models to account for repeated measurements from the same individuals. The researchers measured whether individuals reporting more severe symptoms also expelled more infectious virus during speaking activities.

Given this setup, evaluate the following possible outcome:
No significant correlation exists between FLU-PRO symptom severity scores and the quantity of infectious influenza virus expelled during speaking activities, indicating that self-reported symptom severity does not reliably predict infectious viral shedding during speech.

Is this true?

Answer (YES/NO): NO